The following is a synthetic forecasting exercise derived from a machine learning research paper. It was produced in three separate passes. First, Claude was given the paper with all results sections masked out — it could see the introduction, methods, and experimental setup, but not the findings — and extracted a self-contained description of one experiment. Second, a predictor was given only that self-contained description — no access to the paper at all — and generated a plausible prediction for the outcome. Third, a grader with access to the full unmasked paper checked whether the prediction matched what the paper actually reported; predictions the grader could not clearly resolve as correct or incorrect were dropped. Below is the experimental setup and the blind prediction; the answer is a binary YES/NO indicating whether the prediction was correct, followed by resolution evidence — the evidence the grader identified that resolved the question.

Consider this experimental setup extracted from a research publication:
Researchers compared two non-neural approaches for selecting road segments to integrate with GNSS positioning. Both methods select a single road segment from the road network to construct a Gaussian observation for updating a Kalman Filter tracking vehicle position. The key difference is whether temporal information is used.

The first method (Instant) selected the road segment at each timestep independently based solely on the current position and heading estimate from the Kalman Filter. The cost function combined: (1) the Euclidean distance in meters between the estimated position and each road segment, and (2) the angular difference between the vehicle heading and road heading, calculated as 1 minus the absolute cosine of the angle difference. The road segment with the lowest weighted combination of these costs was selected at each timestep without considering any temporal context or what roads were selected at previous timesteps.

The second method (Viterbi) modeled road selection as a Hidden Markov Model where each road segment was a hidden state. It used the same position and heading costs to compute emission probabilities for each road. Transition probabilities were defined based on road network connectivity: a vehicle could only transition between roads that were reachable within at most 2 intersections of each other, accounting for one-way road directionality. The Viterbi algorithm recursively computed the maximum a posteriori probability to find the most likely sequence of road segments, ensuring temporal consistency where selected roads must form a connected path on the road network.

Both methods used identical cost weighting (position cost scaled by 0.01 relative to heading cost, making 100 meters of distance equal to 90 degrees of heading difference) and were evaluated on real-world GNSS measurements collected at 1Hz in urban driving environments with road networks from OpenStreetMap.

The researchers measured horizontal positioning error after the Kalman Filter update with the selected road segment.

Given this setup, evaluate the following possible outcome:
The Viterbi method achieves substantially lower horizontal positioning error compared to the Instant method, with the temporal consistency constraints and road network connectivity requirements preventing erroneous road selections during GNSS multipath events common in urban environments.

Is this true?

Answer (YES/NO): NO